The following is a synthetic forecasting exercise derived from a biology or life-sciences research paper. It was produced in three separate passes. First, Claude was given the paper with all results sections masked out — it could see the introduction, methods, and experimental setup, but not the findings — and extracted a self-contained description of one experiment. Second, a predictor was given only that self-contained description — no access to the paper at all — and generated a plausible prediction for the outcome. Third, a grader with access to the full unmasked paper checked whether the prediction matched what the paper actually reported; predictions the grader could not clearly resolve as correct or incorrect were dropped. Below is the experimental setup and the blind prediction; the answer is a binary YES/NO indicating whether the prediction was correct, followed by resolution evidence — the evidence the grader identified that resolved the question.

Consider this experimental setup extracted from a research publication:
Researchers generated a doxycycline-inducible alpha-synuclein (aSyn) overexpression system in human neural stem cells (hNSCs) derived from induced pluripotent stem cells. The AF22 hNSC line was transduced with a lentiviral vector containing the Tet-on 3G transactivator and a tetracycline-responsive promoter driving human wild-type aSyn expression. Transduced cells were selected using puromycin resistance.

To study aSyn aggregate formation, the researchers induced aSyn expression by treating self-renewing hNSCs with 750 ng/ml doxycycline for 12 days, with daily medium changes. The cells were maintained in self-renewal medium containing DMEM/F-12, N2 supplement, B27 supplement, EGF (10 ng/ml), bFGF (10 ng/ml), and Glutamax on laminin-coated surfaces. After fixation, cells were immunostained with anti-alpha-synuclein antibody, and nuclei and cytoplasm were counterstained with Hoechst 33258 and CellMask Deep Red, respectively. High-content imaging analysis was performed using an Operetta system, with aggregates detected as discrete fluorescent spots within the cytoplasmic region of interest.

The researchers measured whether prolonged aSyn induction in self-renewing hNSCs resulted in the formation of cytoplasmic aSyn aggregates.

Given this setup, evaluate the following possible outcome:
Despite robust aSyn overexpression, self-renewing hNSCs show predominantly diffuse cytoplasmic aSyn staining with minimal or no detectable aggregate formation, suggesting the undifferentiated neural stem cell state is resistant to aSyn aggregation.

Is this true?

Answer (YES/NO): NO